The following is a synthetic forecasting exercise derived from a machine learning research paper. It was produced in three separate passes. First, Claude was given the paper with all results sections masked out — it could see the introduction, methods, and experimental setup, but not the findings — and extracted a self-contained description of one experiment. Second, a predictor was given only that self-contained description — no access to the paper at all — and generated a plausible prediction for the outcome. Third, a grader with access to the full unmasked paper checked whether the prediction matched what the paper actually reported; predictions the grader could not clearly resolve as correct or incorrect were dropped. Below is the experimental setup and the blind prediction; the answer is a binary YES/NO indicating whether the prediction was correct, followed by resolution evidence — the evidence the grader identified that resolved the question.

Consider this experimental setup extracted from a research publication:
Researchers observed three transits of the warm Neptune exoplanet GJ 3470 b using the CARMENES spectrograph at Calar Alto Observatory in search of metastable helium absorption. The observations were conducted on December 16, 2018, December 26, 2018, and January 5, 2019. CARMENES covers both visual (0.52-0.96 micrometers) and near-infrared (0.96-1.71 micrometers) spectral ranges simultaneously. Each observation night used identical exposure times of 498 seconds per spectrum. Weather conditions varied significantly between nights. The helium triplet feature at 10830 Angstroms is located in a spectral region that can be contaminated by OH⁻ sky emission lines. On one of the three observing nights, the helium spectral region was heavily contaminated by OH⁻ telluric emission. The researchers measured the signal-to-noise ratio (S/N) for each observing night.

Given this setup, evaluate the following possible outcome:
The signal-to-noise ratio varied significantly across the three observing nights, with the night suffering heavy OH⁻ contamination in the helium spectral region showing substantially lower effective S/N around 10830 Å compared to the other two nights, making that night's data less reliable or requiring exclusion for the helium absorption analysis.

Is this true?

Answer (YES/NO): NO